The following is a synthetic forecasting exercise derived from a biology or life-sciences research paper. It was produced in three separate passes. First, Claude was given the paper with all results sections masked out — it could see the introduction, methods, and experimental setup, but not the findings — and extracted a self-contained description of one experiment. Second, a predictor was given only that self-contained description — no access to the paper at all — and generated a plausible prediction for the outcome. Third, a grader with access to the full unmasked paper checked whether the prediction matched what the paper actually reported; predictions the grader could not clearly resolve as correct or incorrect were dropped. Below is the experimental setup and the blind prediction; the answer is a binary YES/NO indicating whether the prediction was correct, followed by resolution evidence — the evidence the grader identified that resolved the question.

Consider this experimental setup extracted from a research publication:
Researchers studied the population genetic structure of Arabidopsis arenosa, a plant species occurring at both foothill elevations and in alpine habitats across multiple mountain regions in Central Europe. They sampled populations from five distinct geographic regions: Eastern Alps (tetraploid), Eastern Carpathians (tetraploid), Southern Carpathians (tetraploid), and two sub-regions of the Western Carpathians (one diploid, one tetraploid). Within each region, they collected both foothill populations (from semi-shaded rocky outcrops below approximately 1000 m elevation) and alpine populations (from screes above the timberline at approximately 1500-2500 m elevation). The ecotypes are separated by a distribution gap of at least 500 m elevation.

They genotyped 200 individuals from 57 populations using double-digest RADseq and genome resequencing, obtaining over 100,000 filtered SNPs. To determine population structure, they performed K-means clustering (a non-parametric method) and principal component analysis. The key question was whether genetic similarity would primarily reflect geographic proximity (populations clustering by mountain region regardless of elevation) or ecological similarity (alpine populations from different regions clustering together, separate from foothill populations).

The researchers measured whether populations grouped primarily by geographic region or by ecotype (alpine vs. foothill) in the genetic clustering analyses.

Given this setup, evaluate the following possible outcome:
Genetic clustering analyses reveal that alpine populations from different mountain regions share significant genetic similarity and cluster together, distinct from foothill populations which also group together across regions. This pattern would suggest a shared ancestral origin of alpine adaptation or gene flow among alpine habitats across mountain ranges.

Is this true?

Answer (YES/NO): NO